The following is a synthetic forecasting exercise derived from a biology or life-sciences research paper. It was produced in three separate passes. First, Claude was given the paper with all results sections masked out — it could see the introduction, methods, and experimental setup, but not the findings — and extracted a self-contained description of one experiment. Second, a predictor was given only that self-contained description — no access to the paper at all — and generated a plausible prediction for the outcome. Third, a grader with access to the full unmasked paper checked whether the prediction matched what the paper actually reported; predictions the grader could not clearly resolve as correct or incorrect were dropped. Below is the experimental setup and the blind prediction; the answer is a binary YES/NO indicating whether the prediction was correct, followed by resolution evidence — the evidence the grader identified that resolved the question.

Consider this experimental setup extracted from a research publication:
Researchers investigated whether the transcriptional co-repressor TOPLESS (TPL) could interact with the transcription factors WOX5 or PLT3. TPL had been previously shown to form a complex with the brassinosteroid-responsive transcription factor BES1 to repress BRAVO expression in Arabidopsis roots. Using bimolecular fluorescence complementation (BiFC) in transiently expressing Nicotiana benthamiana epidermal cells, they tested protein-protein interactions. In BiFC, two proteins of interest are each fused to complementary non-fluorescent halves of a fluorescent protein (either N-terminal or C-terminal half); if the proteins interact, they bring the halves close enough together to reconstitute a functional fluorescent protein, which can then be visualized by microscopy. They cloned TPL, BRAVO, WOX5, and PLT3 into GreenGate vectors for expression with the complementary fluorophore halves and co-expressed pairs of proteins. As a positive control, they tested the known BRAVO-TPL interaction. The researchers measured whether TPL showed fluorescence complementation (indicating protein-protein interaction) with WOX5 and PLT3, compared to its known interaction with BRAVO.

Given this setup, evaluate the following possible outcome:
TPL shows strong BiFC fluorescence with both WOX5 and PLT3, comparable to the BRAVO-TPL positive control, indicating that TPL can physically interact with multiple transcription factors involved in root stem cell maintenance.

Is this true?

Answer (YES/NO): NO